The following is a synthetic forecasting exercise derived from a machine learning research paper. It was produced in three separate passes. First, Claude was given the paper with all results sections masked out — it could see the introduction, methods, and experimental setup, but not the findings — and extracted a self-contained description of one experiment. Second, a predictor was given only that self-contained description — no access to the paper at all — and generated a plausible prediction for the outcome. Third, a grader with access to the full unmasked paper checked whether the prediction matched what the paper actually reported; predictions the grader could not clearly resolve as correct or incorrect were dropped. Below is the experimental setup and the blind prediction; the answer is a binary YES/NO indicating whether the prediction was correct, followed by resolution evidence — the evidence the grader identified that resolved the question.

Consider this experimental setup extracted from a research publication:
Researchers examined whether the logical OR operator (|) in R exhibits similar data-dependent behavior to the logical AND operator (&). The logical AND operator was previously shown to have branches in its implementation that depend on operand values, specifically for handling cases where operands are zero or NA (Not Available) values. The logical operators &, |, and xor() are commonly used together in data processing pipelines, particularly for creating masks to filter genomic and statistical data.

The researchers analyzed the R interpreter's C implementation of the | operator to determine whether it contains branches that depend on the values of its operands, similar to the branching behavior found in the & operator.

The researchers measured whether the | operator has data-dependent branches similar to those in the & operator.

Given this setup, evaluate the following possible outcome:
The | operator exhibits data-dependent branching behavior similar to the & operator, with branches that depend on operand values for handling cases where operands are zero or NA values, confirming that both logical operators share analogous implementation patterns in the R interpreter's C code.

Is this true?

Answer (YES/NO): YES